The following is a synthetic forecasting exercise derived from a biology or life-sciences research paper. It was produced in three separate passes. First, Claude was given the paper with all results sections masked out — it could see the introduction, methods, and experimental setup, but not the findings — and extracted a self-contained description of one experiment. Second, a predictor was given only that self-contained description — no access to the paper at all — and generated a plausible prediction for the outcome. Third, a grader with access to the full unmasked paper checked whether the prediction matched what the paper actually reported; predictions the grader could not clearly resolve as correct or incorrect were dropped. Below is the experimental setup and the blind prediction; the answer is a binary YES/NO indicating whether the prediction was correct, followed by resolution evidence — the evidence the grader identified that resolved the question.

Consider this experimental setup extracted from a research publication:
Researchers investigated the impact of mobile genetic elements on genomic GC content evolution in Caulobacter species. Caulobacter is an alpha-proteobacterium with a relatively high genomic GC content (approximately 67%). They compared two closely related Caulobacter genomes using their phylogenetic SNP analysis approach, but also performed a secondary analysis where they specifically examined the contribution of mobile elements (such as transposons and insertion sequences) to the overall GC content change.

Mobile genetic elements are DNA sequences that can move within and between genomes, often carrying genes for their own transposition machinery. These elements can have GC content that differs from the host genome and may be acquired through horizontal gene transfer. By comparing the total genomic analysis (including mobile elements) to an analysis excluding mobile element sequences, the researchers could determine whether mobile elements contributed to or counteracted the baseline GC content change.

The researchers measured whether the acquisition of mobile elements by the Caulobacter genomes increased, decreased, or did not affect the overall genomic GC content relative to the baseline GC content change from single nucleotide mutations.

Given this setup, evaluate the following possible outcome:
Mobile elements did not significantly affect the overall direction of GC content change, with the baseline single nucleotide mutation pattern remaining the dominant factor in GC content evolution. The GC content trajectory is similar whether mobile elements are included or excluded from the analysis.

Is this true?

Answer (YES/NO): NO